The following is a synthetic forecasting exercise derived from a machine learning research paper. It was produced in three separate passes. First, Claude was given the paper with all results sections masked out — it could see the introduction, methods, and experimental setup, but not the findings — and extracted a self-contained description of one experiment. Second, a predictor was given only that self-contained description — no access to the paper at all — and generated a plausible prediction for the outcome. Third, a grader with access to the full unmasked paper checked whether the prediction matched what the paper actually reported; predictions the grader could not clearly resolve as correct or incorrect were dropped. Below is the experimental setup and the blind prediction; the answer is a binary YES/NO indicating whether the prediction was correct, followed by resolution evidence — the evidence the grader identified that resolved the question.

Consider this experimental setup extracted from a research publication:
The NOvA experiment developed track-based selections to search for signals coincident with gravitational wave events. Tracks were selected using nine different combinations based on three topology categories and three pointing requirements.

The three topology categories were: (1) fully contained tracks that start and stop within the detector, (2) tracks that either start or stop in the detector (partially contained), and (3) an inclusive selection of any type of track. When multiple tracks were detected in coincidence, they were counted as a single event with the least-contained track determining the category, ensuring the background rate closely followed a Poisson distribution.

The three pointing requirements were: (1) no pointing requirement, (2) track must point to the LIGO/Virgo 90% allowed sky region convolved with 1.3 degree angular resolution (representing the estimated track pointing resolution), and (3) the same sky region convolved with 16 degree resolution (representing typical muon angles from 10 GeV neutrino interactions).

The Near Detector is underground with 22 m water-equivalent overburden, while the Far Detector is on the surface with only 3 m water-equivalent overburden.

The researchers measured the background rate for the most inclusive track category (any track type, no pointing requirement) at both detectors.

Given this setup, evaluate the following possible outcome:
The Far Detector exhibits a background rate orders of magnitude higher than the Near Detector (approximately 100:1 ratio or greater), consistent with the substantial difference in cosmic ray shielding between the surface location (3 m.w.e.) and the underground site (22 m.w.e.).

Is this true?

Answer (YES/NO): YES